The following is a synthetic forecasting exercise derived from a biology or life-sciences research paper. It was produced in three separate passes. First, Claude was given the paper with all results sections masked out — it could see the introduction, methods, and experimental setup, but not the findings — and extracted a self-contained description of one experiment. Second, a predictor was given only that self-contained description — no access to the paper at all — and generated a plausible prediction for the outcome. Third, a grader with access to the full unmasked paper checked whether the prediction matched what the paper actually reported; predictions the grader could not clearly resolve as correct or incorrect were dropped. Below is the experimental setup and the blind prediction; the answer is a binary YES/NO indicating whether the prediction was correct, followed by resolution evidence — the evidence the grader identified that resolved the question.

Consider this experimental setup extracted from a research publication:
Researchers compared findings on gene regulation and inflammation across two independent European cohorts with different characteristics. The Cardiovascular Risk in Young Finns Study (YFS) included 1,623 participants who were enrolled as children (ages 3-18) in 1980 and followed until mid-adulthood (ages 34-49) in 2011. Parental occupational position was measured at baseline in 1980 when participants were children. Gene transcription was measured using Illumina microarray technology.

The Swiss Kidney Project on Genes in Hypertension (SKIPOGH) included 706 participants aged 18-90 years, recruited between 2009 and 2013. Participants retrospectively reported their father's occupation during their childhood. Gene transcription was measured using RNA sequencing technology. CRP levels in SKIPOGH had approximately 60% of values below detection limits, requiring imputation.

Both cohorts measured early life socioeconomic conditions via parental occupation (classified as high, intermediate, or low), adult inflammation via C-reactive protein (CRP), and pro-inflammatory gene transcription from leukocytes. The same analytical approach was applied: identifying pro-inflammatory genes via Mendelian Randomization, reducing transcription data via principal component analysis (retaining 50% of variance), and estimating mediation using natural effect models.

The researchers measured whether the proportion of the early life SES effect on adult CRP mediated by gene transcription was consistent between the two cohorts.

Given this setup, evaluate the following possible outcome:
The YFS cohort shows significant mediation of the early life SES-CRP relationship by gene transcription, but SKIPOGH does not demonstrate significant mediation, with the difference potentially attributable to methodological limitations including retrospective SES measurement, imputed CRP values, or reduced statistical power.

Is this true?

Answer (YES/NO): NO